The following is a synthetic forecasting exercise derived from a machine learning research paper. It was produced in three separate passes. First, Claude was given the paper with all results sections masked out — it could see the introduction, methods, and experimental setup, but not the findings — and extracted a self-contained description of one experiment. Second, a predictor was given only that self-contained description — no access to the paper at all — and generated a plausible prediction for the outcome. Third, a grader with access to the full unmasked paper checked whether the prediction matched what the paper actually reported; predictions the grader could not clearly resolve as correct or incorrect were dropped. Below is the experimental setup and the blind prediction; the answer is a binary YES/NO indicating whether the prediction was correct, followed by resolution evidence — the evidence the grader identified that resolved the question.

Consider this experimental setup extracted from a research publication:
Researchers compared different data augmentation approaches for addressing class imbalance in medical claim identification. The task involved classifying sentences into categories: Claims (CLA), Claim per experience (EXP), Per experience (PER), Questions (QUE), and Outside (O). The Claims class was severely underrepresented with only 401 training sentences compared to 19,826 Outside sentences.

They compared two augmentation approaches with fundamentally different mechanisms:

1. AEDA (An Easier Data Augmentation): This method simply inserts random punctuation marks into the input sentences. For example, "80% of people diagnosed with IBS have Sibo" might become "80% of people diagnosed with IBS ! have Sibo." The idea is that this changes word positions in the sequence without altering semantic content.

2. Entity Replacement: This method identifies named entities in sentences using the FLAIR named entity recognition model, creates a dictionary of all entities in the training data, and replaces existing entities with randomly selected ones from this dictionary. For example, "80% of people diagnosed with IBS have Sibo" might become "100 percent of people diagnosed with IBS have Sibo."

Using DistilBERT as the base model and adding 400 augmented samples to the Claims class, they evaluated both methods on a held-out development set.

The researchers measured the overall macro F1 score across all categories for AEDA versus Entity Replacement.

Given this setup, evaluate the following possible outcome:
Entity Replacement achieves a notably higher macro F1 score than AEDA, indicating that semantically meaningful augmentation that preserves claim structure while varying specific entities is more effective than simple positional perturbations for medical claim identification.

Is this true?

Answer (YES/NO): NO